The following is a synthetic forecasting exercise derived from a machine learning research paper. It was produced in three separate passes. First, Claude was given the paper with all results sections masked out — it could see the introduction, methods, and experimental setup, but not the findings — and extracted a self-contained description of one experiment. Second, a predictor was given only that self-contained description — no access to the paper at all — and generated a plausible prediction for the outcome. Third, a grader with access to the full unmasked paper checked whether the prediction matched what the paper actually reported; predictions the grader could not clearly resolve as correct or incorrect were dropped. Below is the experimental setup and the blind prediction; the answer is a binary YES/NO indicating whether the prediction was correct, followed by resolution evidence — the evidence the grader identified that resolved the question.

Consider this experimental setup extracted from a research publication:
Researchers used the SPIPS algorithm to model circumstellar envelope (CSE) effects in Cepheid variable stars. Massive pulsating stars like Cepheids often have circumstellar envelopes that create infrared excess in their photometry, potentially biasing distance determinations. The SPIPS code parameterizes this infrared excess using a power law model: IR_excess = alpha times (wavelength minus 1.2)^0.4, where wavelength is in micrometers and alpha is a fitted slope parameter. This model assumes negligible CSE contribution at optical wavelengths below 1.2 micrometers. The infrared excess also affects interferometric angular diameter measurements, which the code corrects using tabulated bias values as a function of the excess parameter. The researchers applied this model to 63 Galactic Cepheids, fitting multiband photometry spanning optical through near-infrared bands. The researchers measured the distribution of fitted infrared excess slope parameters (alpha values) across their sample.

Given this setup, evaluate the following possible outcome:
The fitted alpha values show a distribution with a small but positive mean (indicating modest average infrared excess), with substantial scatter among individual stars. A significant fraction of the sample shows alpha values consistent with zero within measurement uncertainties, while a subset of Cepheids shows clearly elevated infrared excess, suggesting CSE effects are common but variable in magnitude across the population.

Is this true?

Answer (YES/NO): YES